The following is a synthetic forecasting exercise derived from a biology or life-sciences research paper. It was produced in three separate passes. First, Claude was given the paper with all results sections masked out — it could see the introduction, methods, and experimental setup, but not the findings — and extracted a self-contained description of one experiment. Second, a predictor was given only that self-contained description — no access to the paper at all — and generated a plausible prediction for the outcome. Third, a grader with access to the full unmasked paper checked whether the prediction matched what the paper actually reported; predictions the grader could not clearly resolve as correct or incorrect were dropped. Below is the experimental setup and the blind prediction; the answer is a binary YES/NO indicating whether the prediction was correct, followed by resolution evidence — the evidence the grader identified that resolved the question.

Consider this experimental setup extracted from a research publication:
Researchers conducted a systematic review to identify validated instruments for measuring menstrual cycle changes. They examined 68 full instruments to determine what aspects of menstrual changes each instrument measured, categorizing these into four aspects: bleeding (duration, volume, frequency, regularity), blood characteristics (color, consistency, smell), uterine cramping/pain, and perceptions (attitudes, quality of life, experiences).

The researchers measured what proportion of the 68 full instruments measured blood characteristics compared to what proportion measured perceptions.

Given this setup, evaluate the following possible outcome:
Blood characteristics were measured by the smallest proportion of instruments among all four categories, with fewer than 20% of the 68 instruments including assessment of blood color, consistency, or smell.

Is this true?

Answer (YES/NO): YES